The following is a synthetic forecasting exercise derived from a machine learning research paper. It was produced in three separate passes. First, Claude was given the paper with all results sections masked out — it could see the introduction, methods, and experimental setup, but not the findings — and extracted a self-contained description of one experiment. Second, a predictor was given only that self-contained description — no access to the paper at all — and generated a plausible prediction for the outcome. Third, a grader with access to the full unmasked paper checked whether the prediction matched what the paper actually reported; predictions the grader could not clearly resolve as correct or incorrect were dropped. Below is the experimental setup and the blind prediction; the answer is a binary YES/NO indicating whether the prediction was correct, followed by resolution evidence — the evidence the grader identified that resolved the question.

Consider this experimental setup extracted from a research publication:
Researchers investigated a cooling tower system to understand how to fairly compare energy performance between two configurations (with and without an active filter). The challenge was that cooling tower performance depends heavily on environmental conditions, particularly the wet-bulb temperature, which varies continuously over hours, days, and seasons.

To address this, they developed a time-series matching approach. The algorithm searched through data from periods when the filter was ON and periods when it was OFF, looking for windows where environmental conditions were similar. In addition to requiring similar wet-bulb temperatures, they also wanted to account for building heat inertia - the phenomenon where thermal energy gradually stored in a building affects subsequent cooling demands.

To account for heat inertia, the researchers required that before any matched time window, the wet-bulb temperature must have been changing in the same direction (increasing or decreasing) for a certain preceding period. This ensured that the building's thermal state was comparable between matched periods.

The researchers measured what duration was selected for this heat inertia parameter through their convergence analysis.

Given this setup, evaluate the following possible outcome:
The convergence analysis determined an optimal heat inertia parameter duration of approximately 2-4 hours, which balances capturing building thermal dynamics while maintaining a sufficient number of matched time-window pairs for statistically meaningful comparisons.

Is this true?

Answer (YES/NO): NO